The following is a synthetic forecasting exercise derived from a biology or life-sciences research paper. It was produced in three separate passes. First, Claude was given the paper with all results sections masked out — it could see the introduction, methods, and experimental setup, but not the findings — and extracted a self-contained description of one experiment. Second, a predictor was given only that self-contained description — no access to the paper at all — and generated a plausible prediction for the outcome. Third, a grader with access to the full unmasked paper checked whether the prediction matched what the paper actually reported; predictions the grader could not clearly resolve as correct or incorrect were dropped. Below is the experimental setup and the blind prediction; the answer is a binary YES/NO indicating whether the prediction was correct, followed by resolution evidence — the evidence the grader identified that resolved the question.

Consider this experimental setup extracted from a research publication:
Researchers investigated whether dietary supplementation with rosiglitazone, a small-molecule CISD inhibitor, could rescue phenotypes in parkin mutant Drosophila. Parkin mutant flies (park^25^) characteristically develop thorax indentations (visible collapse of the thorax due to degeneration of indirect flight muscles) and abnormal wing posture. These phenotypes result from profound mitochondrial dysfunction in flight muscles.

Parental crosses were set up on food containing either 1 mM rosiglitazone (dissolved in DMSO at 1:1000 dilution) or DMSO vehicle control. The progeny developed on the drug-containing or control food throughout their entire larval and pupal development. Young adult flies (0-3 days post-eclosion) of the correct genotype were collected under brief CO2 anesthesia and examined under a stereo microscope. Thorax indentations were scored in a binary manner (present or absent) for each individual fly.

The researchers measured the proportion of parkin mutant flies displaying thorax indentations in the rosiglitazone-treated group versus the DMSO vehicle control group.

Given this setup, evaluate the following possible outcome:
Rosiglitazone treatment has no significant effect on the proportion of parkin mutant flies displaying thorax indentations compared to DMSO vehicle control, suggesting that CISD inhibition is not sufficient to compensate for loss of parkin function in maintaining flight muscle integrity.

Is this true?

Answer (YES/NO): NO